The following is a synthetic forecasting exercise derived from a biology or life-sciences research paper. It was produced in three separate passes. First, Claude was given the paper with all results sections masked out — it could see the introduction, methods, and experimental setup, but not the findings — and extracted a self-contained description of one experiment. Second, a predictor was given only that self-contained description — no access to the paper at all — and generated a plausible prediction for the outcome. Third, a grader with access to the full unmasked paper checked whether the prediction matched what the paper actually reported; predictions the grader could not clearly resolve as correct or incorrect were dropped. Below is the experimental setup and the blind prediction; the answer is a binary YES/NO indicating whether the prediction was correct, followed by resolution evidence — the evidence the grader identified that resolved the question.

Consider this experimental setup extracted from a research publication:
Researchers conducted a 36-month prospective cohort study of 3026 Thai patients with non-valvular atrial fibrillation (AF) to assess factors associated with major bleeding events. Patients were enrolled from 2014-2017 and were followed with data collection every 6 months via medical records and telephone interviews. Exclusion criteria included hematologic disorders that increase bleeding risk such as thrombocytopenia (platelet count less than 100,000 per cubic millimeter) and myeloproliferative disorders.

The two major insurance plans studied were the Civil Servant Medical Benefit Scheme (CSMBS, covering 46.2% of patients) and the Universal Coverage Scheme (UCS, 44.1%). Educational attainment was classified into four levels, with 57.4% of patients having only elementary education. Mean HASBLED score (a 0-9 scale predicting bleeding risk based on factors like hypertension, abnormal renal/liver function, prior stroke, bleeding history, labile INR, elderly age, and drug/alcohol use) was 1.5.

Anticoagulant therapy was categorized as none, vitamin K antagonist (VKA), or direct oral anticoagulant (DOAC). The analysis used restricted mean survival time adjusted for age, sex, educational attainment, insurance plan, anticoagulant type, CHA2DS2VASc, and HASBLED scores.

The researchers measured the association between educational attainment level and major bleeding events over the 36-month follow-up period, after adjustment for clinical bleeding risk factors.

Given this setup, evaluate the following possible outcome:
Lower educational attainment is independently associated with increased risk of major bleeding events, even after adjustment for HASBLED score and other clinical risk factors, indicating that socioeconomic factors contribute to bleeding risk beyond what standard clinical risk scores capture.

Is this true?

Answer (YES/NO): NO